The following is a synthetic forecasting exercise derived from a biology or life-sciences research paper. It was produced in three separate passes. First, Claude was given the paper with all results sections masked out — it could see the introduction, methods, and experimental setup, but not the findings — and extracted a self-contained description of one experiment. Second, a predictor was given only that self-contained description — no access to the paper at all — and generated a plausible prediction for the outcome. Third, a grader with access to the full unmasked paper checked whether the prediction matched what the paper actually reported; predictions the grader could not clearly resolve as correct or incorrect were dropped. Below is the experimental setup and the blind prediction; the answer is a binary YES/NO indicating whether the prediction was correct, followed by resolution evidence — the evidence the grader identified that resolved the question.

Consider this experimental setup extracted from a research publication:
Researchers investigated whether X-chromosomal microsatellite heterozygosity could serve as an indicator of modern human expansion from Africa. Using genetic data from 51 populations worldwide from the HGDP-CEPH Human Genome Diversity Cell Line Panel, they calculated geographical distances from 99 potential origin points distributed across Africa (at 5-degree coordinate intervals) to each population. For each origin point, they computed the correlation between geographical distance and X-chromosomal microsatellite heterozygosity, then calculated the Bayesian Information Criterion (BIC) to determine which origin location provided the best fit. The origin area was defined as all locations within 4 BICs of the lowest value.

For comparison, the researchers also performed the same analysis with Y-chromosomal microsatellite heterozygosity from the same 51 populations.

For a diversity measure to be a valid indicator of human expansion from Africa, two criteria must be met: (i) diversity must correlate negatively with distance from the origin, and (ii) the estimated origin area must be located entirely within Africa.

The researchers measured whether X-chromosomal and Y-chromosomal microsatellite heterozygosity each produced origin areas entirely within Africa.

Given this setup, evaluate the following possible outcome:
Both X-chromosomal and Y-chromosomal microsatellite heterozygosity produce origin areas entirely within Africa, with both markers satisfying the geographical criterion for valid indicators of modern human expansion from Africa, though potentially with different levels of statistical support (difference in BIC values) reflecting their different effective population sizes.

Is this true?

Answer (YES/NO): NO